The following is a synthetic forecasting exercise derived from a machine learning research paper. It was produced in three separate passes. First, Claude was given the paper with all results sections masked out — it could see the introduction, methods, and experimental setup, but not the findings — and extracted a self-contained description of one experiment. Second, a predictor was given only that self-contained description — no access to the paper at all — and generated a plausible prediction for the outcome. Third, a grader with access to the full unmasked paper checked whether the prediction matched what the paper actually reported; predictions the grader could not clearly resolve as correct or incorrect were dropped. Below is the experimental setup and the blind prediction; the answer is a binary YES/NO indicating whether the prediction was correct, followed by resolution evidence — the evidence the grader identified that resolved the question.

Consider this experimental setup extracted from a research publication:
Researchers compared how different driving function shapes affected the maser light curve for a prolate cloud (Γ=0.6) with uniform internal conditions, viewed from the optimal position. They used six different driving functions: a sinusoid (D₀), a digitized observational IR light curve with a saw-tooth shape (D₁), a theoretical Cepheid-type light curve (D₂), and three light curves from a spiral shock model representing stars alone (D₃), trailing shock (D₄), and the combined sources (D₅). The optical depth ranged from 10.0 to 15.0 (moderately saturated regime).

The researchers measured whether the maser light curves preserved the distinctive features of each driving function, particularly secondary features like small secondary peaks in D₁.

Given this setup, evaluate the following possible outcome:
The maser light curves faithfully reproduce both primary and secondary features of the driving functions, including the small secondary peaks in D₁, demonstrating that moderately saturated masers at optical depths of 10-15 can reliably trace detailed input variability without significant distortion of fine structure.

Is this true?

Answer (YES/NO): NO